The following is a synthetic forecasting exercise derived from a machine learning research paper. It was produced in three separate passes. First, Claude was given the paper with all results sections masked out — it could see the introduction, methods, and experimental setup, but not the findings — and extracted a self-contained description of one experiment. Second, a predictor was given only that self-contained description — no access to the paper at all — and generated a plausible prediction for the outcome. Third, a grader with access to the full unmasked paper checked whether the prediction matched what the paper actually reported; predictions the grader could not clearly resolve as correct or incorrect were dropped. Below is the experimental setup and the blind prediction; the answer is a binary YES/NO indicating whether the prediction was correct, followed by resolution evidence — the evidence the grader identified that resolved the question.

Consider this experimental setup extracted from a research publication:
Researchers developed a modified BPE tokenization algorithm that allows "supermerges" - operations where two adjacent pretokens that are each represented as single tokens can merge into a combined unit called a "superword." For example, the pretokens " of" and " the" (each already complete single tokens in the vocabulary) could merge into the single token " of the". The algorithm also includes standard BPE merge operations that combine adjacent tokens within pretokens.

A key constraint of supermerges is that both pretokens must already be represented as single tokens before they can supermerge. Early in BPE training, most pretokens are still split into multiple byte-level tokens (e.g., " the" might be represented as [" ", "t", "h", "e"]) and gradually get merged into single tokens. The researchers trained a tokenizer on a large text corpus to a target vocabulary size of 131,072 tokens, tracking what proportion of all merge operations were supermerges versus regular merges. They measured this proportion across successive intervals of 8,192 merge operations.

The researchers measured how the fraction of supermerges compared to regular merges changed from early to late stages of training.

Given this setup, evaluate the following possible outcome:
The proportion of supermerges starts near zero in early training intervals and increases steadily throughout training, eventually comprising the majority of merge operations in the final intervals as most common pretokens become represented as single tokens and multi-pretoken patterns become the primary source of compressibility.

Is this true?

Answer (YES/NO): NO